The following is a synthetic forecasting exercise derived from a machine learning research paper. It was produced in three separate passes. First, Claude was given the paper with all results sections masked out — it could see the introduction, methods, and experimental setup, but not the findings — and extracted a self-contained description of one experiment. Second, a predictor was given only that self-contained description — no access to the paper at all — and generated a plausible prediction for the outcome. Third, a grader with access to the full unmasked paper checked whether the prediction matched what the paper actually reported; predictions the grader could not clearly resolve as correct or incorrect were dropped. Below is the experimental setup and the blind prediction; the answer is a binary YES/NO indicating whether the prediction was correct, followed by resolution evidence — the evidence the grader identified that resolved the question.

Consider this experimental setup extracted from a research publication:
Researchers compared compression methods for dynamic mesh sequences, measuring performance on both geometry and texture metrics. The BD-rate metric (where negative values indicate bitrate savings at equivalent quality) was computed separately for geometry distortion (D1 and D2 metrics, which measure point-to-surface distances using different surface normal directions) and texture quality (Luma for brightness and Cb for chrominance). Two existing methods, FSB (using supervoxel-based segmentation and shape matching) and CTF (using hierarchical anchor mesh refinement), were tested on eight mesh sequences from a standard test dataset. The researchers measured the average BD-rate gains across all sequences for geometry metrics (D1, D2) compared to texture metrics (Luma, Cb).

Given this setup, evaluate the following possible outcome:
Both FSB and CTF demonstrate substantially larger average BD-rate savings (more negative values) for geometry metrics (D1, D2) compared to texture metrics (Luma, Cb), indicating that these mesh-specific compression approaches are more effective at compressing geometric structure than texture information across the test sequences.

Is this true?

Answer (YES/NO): NO